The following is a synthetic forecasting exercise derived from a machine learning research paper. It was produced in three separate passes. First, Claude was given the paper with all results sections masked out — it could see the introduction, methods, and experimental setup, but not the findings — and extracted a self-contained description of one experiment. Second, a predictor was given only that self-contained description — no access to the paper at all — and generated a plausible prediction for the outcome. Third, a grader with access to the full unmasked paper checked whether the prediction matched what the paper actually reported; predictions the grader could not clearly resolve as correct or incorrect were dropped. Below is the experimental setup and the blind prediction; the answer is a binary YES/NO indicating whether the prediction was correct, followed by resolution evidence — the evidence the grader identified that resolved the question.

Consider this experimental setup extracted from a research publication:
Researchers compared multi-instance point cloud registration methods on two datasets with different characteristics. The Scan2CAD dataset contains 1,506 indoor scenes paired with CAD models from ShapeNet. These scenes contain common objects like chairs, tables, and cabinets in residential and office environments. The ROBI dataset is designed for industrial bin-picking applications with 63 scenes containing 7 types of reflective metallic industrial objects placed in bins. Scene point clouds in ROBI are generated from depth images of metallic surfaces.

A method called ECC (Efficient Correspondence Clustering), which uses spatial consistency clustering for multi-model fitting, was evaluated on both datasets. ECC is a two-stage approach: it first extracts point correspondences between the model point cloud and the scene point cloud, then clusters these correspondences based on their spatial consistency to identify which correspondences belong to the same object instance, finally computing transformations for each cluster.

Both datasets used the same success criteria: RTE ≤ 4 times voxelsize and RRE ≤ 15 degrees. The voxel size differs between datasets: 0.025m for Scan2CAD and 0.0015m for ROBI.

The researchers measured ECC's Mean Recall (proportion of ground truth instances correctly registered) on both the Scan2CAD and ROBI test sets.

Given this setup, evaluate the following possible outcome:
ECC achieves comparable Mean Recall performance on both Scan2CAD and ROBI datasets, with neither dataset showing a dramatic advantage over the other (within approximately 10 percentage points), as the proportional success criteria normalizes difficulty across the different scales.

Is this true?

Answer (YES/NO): NO